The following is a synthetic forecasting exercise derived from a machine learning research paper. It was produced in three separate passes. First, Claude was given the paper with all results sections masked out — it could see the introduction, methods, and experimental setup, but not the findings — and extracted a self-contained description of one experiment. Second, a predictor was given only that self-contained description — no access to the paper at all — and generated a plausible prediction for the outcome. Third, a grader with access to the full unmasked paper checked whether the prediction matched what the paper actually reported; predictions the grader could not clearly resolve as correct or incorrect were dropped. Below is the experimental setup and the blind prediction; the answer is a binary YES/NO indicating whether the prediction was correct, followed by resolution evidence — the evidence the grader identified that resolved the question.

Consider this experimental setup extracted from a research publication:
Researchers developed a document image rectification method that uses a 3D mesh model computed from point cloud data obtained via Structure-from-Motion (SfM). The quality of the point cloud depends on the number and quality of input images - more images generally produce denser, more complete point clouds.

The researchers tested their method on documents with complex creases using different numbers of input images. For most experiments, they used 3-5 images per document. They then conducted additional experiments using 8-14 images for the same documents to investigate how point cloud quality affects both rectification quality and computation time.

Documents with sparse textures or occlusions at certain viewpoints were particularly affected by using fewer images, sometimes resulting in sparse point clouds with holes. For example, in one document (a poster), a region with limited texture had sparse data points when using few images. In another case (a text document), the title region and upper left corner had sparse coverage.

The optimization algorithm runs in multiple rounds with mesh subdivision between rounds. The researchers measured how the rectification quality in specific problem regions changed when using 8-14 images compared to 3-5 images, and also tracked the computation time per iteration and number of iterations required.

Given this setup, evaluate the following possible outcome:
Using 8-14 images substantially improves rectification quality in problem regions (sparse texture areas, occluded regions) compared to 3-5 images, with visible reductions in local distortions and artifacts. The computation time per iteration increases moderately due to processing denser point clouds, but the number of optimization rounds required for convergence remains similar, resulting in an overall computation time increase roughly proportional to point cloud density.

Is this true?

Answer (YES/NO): NO